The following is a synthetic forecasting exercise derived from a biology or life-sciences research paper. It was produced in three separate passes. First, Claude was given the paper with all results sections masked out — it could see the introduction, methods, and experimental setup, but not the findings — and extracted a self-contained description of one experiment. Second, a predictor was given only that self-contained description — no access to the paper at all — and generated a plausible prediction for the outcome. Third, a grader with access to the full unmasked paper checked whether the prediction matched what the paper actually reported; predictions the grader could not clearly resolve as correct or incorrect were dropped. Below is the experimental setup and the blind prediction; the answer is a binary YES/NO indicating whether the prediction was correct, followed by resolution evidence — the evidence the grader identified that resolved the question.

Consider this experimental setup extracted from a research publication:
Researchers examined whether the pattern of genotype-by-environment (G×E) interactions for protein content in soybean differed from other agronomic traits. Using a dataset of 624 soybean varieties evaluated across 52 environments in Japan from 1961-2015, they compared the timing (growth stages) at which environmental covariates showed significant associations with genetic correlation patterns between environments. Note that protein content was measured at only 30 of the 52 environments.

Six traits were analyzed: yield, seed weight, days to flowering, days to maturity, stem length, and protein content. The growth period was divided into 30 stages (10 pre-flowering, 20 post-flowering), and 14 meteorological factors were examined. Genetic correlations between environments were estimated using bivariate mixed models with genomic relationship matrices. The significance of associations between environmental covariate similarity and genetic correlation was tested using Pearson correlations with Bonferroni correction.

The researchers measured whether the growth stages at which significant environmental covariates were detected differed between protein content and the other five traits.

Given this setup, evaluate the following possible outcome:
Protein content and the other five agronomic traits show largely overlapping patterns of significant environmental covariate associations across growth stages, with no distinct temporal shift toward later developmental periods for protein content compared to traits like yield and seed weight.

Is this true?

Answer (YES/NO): NO